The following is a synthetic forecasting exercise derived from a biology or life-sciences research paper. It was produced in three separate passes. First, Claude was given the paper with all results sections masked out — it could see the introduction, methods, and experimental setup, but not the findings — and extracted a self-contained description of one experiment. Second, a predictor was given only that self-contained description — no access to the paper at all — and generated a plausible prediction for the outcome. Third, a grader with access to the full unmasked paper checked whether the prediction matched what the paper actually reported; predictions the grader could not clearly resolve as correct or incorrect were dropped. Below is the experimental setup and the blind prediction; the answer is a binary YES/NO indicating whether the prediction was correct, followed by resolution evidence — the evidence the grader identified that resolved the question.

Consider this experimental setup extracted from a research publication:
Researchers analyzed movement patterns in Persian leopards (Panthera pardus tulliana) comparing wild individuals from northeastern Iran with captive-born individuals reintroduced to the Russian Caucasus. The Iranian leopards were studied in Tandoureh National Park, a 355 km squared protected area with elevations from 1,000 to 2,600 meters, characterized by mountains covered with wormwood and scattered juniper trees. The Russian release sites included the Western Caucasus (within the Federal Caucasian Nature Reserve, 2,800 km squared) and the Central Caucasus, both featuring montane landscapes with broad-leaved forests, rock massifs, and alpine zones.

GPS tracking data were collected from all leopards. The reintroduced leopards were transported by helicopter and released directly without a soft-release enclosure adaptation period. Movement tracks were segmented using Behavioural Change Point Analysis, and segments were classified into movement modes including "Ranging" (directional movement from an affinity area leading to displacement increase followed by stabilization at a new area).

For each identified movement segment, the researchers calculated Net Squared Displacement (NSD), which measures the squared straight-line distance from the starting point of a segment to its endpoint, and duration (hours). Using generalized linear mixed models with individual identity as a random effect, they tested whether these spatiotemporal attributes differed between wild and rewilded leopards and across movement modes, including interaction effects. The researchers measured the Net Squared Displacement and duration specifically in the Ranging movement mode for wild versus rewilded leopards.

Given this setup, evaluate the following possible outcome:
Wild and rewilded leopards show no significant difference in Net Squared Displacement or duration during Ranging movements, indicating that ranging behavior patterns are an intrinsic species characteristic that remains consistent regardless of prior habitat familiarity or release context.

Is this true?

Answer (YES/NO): NO